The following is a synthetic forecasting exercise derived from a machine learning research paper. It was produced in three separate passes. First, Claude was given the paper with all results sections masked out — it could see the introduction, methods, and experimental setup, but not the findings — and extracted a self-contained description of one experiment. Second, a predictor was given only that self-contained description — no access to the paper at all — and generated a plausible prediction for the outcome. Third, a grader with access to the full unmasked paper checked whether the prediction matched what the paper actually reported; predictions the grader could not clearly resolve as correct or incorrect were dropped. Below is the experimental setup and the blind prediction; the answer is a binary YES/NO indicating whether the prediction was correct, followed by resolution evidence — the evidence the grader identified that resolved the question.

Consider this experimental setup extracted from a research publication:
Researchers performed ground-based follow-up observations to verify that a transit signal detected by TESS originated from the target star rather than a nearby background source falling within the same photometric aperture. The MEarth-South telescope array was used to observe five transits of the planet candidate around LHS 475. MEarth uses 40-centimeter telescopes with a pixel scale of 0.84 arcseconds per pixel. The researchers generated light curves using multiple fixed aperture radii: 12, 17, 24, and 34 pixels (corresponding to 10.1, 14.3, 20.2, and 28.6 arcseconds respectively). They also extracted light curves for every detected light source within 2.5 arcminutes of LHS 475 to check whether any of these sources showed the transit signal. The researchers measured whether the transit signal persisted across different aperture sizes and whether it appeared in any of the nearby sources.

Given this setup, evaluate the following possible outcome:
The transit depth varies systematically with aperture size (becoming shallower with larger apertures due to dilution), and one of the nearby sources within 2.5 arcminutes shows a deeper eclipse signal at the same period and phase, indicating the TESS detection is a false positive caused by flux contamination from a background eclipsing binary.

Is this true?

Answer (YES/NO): NO